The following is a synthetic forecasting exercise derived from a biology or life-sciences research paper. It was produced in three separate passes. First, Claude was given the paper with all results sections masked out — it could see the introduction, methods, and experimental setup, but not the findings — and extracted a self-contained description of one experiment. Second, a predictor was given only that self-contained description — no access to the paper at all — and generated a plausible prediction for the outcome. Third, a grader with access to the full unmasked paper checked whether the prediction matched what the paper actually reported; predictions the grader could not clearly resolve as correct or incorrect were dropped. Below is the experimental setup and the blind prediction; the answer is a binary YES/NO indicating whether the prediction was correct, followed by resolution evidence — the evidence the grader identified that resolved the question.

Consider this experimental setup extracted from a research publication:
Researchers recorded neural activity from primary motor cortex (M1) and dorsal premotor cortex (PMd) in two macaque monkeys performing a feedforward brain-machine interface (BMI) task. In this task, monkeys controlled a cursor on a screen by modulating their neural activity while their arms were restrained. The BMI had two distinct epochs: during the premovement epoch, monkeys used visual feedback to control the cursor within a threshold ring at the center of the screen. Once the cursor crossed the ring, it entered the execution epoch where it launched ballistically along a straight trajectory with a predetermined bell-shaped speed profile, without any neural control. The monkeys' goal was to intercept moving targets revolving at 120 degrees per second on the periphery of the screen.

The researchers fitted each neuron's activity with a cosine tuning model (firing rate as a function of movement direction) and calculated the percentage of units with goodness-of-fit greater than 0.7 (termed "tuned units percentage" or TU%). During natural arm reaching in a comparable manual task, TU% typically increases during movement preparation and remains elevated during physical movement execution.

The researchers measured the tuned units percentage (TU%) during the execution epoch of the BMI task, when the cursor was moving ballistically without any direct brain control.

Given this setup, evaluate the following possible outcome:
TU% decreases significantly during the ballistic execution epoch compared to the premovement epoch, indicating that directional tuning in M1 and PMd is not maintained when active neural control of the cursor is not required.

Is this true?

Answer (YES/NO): NO